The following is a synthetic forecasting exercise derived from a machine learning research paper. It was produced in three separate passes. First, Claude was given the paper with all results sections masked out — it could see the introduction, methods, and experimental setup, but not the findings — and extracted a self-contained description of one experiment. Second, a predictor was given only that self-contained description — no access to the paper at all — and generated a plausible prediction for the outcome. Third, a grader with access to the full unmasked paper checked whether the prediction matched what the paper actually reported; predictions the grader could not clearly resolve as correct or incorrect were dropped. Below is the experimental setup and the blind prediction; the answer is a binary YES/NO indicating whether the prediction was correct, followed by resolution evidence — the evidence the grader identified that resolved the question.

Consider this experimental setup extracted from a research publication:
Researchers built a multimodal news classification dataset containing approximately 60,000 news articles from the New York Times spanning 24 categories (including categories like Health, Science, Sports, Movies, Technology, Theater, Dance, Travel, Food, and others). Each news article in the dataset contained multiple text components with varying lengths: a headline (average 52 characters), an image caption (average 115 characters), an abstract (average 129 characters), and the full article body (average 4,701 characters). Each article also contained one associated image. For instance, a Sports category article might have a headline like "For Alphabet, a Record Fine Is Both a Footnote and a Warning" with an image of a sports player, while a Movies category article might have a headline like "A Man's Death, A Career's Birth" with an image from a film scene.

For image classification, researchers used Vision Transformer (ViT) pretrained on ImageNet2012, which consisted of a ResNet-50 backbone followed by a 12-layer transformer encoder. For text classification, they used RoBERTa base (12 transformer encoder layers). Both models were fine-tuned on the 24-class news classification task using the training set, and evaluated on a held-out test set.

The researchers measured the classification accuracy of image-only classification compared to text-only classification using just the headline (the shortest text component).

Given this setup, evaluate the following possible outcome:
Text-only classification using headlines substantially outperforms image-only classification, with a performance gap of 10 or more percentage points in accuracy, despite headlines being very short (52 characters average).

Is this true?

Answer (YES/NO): YES